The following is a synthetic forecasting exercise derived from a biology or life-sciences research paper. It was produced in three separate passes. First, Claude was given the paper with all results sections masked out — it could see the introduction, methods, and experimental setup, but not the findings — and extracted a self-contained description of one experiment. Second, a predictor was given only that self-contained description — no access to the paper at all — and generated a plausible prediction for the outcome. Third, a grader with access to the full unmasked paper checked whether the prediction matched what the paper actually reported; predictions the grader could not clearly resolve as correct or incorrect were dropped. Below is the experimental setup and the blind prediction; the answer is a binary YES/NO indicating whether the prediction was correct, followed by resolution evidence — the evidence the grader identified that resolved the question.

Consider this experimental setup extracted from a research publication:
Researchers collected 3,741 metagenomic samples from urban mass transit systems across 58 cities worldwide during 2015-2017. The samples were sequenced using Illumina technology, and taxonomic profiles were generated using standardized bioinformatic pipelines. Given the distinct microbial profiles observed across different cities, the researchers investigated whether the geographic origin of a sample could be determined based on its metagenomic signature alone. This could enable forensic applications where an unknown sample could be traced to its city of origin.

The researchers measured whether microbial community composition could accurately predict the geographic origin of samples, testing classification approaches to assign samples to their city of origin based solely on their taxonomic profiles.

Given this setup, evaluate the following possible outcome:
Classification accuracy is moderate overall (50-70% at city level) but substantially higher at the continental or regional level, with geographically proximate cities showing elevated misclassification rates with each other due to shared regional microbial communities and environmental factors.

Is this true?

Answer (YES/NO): NO